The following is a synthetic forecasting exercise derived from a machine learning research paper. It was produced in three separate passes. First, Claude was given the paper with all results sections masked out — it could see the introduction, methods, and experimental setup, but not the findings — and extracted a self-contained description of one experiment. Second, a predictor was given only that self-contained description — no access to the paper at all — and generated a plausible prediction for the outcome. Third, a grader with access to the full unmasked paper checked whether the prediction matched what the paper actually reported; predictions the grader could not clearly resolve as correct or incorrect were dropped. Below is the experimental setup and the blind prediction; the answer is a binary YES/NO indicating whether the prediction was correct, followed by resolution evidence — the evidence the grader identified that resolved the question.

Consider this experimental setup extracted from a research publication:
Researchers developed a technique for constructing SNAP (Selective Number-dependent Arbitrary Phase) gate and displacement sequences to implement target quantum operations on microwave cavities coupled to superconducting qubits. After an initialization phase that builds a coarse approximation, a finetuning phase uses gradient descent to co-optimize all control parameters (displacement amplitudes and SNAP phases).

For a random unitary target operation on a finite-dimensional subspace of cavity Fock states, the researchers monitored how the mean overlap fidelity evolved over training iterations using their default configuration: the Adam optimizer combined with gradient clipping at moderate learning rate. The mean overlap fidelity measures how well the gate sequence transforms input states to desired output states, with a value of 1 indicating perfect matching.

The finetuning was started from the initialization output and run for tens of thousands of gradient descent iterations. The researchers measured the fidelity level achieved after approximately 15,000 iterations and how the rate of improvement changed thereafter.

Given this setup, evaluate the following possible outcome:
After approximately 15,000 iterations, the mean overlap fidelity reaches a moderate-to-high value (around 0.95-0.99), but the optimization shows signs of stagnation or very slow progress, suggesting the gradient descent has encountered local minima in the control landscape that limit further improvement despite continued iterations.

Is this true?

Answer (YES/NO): NO